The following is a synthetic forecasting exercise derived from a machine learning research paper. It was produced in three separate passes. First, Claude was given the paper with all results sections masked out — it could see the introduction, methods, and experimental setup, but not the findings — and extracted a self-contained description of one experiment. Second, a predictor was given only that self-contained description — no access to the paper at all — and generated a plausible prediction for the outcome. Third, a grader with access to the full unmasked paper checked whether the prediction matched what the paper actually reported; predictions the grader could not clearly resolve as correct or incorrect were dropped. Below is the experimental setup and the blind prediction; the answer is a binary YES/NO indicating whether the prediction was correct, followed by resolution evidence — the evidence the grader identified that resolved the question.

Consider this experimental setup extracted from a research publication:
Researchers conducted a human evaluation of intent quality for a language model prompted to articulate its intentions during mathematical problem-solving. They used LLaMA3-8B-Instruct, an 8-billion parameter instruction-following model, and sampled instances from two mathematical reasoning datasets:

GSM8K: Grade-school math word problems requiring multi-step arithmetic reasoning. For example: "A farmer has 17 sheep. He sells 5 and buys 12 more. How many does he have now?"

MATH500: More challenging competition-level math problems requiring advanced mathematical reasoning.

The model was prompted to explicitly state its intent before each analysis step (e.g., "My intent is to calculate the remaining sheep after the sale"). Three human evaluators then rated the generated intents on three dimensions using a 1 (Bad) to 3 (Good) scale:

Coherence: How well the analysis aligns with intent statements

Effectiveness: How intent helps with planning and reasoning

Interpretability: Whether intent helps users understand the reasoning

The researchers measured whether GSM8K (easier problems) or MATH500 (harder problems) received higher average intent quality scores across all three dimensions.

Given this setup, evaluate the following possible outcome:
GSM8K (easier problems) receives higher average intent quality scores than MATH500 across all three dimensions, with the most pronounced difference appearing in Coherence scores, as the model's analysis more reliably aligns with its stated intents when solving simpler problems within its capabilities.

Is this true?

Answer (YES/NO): NO